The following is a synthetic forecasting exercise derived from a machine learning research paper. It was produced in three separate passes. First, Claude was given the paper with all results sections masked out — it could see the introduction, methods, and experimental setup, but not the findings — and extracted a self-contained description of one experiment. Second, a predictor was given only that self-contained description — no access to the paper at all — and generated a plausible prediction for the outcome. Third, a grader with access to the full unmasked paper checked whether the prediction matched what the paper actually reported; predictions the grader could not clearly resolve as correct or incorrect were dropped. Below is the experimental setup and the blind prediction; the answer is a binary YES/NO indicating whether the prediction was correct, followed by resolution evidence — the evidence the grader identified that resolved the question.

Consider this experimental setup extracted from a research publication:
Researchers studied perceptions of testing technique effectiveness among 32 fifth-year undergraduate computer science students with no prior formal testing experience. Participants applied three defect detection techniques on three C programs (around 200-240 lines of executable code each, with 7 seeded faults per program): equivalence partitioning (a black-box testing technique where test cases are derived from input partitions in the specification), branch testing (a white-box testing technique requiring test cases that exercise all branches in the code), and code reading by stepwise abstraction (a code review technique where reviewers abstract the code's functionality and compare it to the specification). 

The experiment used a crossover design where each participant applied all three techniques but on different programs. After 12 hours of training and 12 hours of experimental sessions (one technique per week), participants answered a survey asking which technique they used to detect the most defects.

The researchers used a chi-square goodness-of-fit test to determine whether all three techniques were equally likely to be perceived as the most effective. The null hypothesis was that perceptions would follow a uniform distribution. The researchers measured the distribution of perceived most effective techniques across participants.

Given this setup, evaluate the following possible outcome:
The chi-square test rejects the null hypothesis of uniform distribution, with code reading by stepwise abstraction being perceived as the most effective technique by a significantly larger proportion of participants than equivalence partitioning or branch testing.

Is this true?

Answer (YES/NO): NO